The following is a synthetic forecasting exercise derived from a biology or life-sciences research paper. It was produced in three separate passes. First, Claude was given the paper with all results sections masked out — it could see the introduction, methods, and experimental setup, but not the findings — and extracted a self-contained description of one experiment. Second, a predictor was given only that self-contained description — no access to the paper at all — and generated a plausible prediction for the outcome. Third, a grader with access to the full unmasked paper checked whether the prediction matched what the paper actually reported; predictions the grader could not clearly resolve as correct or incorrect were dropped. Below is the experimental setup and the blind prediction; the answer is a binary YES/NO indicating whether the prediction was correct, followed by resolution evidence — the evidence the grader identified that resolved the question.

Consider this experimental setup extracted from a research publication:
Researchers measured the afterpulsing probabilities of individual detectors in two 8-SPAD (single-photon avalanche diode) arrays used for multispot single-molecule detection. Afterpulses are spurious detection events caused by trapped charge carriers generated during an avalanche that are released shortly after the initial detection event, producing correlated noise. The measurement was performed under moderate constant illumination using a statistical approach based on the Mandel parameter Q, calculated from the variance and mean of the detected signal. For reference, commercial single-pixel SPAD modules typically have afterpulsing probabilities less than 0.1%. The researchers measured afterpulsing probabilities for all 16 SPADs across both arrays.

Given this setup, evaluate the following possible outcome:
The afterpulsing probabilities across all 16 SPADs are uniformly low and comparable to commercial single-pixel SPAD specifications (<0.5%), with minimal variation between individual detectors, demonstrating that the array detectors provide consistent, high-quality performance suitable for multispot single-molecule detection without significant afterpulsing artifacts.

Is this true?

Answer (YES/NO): NO